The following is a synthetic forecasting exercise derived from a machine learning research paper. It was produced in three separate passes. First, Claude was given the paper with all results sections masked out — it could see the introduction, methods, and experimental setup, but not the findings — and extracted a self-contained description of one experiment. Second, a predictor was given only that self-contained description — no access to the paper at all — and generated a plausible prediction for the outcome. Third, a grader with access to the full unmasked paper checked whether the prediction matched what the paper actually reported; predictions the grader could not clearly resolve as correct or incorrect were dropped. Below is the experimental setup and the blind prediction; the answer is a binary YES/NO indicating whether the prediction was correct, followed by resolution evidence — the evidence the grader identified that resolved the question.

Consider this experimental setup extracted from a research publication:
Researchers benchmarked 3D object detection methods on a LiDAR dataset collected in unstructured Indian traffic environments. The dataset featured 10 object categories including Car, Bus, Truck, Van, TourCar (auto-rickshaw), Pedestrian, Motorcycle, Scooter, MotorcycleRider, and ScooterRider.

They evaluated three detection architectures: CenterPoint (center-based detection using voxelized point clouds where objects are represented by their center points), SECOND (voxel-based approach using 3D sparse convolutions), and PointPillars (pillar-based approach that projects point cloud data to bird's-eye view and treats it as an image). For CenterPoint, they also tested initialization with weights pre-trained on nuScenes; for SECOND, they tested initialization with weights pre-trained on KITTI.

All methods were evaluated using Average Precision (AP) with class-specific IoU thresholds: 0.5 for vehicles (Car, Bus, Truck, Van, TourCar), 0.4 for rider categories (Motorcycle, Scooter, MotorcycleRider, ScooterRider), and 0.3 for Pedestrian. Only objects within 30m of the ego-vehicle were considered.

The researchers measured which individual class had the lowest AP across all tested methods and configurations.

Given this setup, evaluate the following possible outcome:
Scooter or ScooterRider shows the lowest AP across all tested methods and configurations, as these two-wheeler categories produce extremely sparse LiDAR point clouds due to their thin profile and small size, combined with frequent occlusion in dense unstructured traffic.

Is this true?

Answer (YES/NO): NO